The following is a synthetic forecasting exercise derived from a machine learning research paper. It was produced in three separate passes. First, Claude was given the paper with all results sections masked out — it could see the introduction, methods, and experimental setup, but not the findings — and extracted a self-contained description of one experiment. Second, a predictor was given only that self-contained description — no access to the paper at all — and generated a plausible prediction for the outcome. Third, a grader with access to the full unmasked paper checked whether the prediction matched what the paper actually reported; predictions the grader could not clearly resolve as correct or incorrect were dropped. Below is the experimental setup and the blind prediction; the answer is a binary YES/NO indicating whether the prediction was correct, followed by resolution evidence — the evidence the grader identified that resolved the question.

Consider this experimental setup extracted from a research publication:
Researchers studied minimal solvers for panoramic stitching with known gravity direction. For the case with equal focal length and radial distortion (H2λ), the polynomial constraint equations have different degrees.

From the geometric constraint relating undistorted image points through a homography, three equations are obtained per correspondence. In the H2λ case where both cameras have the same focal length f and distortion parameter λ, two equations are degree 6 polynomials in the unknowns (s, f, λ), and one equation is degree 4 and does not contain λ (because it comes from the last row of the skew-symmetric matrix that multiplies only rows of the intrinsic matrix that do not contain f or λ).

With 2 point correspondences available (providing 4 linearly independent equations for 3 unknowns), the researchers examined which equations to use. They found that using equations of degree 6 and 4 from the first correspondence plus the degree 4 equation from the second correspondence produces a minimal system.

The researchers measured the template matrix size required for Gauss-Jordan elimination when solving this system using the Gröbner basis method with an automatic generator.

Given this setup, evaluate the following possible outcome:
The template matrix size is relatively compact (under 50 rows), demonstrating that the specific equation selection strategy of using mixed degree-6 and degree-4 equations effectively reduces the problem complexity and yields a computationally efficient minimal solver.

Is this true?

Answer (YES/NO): YES